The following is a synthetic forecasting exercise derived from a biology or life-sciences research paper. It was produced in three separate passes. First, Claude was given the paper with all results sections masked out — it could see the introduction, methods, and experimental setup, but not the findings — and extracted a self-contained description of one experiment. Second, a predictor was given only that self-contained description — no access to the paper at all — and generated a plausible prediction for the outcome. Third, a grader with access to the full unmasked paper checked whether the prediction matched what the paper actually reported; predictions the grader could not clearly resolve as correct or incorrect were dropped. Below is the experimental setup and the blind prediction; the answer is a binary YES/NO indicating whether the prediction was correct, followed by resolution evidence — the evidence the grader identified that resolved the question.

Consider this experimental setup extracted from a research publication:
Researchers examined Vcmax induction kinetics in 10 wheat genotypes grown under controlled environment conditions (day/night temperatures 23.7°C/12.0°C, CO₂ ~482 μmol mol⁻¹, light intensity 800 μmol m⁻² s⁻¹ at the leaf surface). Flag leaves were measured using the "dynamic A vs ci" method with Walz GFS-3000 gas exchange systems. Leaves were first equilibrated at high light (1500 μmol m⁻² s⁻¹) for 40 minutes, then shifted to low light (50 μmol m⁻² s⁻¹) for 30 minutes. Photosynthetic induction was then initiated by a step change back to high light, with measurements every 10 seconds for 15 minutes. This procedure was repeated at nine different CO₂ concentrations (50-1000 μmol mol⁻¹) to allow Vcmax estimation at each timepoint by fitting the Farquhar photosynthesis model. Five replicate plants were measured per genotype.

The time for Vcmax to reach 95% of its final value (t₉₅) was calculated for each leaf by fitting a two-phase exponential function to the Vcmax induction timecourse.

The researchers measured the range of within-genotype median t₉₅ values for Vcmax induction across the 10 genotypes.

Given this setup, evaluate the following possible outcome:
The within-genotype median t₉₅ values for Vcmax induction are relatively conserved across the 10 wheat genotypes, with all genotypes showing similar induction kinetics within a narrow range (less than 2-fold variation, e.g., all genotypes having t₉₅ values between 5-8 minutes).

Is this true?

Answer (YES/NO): NO